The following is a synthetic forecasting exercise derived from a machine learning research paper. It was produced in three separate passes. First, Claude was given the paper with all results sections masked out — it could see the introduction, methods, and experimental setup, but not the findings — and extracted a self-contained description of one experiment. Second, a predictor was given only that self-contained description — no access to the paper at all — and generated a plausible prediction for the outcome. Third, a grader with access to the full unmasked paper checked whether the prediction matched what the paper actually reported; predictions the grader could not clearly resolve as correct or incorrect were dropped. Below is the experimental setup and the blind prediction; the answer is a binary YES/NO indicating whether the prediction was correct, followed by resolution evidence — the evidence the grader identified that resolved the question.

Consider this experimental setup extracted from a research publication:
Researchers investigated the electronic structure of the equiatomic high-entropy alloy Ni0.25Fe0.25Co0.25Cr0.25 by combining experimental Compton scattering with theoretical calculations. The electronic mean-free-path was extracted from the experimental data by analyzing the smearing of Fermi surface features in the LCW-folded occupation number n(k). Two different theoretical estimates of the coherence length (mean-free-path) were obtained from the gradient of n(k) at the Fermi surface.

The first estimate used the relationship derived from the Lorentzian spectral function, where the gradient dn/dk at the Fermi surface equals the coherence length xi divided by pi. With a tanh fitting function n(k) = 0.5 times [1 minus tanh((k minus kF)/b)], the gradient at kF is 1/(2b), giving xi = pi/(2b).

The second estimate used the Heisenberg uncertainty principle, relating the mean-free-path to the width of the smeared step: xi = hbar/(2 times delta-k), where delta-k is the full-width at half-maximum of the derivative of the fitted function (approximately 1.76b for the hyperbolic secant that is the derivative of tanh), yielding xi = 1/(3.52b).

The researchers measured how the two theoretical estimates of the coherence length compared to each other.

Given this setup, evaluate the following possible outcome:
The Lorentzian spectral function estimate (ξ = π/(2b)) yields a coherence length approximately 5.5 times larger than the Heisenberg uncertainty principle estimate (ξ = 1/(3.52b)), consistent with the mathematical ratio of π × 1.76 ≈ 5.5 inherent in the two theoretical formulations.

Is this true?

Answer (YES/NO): NO